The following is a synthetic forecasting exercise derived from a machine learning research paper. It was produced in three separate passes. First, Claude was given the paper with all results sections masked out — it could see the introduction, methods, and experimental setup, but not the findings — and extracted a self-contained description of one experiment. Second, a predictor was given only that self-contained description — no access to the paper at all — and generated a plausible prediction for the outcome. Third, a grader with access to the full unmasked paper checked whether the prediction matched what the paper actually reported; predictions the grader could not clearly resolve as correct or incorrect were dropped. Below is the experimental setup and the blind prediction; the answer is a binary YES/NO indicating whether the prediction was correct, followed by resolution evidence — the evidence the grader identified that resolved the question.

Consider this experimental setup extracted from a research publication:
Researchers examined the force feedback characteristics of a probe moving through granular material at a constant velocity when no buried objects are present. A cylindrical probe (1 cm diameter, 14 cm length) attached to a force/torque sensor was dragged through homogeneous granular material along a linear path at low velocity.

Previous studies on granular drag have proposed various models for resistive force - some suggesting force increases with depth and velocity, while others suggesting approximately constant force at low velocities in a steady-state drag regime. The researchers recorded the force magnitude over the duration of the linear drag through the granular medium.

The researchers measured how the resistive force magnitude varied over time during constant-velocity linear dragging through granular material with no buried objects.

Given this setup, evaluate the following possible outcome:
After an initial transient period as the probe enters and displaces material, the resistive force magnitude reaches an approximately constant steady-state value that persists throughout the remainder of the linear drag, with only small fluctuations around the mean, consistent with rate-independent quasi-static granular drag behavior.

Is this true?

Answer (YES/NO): YES